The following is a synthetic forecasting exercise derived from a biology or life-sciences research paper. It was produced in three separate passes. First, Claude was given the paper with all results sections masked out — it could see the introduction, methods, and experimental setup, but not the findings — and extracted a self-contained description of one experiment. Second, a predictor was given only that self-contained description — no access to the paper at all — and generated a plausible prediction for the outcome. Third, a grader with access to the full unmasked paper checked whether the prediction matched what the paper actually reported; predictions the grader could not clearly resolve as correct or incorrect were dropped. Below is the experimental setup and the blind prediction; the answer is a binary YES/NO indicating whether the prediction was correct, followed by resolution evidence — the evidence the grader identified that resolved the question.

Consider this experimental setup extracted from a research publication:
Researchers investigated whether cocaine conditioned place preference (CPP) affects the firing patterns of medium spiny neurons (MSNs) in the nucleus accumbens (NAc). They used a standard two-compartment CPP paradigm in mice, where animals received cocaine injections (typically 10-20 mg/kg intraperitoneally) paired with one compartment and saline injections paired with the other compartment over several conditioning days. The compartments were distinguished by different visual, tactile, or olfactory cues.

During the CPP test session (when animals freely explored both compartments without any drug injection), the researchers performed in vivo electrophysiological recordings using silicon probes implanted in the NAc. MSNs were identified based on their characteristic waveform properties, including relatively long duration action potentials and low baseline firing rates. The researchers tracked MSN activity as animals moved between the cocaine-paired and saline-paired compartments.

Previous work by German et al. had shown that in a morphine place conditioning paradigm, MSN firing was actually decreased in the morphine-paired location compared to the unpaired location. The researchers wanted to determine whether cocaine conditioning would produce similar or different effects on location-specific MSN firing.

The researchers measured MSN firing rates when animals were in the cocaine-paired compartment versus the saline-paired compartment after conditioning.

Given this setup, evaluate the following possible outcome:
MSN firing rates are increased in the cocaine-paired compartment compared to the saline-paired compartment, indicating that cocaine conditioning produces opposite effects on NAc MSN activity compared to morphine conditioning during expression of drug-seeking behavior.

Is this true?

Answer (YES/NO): YES